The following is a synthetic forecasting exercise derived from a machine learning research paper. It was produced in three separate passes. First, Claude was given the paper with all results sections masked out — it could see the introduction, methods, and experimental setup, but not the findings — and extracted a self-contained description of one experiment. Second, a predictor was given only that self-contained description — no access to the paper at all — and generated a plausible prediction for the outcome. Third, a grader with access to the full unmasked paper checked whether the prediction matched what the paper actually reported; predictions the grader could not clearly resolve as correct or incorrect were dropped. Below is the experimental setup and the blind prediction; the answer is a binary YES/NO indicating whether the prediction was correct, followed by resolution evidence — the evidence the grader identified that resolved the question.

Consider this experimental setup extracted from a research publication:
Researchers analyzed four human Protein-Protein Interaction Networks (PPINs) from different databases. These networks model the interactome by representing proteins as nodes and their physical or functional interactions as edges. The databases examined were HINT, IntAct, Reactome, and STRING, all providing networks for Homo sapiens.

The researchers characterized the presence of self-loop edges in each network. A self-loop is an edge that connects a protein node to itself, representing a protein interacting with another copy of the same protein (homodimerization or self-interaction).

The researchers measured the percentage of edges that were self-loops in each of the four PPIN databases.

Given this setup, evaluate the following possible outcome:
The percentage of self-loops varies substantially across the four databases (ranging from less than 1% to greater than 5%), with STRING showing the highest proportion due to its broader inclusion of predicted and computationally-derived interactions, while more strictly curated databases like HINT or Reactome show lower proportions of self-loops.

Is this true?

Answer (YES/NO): NO